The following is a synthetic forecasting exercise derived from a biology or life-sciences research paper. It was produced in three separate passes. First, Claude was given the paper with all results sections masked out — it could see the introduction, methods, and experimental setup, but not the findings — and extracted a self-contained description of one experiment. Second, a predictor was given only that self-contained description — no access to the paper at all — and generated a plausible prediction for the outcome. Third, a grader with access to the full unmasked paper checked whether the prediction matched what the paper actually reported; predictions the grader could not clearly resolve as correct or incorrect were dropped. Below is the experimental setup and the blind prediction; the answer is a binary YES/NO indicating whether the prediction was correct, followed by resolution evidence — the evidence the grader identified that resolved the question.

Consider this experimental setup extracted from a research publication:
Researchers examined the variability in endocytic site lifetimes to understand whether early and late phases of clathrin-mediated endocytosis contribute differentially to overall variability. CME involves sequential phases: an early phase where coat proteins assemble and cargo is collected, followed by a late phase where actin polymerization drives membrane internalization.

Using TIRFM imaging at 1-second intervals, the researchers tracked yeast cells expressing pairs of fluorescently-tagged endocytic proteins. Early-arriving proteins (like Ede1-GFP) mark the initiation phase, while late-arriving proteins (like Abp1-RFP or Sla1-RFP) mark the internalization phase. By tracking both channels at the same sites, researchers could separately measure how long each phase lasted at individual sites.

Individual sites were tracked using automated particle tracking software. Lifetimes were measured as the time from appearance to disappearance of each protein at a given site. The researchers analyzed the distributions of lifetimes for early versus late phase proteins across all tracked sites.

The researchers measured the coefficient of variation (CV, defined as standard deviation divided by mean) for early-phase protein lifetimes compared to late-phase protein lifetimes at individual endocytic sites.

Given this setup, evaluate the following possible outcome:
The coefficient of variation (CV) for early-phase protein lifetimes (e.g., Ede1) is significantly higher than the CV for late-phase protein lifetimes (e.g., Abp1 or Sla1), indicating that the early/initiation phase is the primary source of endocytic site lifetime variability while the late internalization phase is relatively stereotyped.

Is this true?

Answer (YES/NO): NO